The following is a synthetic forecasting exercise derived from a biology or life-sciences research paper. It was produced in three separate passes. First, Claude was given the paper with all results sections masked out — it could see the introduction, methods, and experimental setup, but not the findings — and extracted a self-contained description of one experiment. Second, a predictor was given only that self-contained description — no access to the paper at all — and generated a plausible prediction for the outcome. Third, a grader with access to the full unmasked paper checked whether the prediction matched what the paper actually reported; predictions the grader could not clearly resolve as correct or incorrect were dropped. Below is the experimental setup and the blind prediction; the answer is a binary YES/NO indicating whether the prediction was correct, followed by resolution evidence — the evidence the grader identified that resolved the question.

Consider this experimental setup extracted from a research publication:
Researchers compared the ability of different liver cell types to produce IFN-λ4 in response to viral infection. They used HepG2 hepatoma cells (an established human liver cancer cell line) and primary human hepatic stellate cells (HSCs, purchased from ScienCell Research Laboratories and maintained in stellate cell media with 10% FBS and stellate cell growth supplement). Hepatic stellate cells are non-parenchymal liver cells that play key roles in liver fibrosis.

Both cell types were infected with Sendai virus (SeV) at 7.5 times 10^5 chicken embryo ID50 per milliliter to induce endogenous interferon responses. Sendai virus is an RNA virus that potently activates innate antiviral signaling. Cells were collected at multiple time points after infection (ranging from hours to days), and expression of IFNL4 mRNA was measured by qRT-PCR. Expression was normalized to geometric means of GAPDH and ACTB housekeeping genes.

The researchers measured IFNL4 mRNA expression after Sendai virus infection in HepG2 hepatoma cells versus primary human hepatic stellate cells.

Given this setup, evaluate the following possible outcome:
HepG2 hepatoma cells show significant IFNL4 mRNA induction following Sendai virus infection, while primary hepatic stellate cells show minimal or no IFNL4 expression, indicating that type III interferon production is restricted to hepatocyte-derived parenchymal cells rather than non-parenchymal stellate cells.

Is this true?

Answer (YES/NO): NO